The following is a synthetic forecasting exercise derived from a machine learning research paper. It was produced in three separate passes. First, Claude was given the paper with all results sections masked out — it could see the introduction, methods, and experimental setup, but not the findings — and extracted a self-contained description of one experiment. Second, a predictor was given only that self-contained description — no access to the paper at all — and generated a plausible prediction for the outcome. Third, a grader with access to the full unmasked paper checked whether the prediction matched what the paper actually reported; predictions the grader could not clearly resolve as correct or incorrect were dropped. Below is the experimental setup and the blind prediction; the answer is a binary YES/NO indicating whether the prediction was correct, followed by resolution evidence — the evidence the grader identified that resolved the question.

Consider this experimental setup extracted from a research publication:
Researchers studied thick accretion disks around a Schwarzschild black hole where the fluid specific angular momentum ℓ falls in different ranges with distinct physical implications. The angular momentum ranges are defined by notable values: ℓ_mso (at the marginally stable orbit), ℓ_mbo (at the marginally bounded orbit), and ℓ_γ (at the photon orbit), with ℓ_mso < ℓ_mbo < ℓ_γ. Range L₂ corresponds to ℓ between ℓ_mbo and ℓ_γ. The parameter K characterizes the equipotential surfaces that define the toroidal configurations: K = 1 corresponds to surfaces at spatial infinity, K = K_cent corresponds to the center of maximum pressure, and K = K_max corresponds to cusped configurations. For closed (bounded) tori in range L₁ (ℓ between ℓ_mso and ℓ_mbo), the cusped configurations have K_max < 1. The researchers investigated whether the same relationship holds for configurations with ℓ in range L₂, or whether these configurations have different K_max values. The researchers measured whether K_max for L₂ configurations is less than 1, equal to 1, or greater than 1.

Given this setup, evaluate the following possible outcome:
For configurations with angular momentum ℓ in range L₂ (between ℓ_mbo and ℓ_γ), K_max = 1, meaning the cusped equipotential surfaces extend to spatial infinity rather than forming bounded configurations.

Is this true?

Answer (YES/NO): NO